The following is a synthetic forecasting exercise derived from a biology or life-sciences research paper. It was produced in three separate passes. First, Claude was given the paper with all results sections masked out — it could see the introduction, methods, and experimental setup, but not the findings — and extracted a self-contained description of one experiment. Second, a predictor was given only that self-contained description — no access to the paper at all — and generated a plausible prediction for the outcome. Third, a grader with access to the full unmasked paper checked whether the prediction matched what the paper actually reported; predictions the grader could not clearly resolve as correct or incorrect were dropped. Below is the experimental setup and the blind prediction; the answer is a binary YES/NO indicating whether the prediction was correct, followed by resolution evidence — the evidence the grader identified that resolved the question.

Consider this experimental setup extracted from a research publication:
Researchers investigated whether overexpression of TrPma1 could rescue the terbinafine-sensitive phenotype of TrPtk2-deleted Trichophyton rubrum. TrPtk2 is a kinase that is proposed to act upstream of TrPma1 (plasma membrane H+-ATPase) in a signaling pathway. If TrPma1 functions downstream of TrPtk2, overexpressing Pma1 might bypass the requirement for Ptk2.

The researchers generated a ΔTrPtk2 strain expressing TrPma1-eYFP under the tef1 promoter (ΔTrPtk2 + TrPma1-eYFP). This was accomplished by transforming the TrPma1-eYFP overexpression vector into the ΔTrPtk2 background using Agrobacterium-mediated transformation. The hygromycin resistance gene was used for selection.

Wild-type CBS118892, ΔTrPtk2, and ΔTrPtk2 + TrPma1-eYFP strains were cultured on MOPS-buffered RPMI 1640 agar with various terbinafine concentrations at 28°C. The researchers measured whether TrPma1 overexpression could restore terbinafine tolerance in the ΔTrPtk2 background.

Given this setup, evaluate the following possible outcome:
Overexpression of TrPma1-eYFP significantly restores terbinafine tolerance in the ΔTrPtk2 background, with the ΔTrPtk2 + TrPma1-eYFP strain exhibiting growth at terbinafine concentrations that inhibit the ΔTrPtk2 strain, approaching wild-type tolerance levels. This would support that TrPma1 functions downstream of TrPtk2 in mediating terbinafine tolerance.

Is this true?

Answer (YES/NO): YES